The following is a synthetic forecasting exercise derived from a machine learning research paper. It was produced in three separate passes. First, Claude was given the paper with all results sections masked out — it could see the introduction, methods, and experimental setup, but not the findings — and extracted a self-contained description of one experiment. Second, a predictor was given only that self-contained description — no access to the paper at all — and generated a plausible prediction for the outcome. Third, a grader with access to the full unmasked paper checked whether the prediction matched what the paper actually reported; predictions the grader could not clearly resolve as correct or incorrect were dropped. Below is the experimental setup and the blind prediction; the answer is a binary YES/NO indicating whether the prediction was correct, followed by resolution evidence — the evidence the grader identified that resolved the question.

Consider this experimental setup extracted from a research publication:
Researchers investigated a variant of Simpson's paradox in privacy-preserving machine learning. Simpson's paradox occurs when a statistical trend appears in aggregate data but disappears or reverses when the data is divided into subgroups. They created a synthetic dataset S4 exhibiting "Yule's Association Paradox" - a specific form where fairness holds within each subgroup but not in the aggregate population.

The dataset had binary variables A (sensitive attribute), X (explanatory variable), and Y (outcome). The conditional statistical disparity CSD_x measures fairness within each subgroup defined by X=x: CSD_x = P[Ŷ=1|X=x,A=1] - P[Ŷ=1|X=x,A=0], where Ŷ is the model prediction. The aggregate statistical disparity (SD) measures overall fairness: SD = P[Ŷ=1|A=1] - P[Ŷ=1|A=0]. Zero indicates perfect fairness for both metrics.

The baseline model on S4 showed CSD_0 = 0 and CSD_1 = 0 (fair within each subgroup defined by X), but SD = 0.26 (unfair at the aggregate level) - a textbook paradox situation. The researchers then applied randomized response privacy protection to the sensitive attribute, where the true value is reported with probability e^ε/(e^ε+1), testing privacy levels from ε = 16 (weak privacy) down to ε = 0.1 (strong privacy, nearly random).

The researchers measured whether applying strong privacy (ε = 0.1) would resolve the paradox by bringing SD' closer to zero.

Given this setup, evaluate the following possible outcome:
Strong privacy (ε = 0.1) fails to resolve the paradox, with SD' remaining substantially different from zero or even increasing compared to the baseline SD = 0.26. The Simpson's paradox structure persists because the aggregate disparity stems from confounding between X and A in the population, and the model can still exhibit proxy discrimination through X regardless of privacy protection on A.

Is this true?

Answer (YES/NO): YES